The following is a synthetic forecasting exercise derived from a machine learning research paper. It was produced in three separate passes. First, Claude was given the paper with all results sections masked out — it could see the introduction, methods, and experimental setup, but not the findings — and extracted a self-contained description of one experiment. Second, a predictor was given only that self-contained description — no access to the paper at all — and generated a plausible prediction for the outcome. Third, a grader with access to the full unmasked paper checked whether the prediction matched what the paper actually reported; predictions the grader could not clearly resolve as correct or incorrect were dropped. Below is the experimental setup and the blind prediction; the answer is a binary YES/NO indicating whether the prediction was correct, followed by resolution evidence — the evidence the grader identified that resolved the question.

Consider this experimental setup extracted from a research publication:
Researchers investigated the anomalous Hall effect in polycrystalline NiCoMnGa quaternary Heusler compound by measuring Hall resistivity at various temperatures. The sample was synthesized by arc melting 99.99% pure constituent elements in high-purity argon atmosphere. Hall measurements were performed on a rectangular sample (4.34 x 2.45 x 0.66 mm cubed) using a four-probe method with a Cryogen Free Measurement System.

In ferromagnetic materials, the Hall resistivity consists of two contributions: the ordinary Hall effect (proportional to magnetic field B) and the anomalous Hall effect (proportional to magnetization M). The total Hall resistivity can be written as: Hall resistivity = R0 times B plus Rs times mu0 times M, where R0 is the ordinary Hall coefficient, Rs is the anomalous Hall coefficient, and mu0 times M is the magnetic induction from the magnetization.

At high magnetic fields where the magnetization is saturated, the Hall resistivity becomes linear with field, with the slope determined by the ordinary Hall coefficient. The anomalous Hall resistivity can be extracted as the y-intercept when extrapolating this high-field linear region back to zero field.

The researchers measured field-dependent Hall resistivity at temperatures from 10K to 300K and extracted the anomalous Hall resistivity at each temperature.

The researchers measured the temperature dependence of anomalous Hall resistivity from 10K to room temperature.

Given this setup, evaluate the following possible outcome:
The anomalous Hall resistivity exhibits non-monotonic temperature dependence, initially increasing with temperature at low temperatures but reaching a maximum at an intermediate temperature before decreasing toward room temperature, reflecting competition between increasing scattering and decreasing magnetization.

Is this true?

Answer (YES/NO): NO